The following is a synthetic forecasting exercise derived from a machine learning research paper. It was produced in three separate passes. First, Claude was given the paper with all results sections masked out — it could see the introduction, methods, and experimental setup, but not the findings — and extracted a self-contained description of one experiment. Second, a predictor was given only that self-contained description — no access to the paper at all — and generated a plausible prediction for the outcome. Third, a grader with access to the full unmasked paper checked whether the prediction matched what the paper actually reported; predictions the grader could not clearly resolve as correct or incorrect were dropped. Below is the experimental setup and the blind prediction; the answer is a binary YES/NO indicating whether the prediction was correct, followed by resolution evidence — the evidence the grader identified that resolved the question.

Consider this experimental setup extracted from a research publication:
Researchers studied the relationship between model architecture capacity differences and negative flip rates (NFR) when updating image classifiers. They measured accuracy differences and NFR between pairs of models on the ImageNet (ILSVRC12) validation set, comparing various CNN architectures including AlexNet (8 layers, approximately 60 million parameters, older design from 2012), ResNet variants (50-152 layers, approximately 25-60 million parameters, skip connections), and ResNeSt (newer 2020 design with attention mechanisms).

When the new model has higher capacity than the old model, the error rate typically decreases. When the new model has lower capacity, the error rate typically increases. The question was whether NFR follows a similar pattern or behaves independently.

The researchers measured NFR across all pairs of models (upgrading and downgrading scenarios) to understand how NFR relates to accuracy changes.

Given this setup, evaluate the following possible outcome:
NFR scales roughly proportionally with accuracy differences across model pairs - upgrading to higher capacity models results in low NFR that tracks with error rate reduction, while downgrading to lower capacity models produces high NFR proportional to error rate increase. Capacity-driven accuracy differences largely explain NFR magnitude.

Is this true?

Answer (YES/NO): NO